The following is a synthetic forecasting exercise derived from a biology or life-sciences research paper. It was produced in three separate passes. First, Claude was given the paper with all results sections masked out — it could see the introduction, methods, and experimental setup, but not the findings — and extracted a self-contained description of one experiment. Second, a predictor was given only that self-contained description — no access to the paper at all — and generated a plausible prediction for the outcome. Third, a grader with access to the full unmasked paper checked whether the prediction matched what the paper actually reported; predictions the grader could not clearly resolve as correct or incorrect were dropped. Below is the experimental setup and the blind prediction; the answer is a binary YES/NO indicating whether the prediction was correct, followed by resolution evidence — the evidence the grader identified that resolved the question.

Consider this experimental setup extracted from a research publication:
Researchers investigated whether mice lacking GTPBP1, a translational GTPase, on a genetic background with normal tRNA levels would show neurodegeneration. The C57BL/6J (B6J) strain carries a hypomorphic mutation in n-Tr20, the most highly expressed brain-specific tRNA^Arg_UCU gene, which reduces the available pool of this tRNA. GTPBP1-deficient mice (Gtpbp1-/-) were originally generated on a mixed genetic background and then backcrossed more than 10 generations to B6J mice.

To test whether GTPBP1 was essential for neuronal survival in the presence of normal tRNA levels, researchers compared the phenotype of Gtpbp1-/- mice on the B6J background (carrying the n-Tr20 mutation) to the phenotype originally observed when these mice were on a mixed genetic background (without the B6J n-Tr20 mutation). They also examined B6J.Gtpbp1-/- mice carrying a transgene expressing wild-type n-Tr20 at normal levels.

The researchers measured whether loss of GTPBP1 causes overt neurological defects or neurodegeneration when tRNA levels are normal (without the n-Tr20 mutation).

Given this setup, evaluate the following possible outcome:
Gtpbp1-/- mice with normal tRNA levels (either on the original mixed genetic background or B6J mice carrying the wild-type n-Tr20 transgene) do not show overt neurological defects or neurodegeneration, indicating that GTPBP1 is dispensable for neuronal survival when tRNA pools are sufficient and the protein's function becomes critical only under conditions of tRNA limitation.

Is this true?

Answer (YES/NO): YES